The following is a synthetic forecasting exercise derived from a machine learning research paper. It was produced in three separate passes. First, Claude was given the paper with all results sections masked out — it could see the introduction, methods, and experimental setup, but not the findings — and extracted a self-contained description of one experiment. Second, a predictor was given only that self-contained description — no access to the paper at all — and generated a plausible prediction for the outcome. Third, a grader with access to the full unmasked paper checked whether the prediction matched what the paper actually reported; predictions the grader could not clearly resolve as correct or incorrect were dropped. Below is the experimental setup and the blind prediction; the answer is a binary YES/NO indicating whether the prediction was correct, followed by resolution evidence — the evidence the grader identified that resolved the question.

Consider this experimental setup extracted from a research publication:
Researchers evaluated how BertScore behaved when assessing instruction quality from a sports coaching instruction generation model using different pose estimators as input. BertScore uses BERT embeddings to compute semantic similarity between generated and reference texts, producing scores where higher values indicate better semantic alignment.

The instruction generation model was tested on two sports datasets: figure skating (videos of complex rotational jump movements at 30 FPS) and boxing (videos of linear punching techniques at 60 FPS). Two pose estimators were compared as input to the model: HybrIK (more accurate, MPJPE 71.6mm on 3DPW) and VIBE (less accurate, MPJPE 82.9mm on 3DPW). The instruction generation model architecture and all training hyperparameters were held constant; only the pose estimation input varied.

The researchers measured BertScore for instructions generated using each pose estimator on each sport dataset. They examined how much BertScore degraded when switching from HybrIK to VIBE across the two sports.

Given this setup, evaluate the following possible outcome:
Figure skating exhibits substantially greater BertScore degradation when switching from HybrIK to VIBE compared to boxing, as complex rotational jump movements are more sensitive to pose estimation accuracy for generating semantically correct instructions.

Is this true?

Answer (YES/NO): YES